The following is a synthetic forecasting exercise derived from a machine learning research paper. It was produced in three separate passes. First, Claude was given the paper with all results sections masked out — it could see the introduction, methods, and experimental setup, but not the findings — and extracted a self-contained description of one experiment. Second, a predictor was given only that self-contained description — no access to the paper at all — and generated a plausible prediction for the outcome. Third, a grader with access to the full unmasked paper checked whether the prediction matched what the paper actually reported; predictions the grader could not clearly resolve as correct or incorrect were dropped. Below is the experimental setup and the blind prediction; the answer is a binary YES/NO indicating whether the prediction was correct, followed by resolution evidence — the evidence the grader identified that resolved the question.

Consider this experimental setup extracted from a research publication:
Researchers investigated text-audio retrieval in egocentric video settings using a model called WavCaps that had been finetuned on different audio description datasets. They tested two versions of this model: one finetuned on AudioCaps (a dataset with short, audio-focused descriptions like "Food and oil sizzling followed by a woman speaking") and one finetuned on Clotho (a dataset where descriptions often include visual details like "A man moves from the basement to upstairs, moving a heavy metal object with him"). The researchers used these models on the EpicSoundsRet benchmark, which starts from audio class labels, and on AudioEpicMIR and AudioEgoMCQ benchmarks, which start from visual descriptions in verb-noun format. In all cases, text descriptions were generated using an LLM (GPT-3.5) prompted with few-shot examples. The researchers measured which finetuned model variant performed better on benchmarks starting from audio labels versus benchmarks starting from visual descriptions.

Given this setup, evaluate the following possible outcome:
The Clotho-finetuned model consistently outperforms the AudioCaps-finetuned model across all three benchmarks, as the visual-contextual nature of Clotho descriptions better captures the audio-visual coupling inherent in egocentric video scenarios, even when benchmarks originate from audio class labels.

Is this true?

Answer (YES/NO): NO